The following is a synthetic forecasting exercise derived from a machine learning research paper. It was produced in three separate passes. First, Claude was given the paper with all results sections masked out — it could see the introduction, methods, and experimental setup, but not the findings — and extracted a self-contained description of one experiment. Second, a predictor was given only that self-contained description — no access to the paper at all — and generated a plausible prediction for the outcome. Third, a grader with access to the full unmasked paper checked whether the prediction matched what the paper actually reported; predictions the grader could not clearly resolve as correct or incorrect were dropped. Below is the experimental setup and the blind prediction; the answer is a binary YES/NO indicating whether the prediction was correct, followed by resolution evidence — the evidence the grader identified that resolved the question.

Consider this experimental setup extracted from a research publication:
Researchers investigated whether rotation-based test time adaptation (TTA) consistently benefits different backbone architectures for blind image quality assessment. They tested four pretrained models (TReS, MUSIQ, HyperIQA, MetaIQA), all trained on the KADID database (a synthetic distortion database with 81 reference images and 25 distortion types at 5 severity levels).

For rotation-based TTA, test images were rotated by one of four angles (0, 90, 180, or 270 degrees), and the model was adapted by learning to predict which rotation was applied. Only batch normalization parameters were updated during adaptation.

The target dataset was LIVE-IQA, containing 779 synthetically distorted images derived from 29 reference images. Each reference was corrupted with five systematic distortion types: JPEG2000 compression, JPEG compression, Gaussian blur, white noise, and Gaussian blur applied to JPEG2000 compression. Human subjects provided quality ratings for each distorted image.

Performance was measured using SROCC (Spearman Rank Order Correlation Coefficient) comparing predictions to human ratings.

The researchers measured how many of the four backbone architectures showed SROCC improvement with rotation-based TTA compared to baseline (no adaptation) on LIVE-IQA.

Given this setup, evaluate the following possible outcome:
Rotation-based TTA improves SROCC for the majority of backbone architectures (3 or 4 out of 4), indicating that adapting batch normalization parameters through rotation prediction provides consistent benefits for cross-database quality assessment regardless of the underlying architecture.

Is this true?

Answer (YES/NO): YES